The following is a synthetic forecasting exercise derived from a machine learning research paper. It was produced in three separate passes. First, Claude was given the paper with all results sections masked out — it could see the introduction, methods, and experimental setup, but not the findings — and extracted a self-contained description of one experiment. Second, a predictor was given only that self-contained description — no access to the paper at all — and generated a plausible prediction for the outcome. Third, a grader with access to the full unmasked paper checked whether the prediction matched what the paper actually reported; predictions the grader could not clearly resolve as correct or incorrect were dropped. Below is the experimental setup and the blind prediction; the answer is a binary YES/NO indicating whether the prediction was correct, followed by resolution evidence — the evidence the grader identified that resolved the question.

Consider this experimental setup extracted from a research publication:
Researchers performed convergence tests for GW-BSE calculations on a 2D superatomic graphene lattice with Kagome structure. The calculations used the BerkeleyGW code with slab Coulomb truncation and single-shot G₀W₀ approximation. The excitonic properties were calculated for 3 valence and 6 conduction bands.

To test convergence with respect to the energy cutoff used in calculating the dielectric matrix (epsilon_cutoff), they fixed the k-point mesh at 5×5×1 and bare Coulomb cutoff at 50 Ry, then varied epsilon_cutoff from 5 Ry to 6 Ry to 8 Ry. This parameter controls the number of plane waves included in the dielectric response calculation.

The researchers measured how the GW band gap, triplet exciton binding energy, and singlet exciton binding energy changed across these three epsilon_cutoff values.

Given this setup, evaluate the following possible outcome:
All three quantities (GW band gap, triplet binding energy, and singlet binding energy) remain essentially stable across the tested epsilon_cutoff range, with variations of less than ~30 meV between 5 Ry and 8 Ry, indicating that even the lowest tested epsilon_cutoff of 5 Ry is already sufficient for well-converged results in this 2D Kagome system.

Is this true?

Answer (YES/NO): YES